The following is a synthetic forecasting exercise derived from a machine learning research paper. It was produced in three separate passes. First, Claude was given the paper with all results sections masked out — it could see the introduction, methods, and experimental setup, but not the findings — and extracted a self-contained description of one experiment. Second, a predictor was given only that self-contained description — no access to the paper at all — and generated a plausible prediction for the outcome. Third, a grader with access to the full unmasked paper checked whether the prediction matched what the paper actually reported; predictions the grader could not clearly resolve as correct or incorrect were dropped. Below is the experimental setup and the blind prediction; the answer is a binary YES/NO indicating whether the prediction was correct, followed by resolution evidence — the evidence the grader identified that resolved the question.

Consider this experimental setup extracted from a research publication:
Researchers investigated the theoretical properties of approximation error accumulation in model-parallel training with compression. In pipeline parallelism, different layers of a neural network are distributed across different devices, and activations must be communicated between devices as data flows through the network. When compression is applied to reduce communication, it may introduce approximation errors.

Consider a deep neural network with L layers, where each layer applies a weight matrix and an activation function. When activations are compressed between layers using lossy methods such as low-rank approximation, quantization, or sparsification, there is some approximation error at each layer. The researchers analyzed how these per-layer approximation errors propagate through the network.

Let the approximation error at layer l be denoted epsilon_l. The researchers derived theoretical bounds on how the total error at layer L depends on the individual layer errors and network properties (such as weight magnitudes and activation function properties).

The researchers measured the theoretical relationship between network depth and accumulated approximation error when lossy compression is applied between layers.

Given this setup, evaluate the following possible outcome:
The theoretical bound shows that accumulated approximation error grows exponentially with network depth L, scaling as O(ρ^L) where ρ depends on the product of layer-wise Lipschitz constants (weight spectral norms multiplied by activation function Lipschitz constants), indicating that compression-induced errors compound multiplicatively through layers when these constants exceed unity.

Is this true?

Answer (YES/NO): YES